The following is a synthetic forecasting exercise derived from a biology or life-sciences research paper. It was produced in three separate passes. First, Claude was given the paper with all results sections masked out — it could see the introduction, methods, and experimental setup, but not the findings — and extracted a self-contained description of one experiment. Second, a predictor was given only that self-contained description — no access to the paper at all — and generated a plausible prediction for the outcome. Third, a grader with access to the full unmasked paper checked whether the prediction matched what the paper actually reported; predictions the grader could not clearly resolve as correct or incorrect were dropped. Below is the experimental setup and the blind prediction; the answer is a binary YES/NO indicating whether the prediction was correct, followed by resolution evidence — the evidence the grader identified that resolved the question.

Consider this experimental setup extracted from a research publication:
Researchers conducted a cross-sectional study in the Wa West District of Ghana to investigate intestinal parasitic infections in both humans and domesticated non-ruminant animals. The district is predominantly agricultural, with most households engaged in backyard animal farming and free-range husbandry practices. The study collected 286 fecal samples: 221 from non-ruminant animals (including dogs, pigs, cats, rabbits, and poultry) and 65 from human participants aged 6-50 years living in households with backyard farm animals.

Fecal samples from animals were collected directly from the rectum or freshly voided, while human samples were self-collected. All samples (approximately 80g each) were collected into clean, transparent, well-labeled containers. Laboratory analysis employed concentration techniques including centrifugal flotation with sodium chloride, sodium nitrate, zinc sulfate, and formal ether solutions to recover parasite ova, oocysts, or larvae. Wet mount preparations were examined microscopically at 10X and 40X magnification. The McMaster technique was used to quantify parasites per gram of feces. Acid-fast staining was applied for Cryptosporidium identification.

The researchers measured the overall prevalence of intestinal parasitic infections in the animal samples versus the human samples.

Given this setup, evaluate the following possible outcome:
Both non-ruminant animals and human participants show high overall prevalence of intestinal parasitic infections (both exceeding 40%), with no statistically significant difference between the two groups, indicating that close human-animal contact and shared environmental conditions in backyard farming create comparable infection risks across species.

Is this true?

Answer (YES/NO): YES